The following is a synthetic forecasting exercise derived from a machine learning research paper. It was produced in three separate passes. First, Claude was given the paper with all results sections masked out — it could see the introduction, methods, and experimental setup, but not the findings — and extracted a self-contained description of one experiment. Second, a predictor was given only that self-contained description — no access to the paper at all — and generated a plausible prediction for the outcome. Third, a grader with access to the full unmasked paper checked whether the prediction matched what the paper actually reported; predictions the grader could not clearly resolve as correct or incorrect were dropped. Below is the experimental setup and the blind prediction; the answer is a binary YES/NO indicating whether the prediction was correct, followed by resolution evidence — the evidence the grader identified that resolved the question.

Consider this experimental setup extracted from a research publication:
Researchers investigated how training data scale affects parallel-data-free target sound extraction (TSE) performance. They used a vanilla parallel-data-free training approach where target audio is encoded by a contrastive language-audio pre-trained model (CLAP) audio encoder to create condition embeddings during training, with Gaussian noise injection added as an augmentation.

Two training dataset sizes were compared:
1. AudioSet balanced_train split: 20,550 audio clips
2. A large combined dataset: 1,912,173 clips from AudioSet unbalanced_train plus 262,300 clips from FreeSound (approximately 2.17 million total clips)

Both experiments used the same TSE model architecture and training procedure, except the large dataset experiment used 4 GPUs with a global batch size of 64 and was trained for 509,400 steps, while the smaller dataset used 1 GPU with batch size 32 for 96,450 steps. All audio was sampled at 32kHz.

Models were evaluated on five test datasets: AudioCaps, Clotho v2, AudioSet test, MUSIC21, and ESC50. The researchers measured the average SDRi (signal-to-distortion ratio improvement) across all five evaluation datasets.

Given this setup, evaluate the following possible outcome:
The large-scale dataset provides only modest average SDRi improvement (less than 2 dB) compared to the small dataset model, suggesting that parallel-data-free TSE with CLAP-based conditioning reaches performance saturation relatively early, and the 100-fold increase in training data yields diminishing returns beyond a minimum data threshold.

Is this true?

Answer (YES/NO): YES